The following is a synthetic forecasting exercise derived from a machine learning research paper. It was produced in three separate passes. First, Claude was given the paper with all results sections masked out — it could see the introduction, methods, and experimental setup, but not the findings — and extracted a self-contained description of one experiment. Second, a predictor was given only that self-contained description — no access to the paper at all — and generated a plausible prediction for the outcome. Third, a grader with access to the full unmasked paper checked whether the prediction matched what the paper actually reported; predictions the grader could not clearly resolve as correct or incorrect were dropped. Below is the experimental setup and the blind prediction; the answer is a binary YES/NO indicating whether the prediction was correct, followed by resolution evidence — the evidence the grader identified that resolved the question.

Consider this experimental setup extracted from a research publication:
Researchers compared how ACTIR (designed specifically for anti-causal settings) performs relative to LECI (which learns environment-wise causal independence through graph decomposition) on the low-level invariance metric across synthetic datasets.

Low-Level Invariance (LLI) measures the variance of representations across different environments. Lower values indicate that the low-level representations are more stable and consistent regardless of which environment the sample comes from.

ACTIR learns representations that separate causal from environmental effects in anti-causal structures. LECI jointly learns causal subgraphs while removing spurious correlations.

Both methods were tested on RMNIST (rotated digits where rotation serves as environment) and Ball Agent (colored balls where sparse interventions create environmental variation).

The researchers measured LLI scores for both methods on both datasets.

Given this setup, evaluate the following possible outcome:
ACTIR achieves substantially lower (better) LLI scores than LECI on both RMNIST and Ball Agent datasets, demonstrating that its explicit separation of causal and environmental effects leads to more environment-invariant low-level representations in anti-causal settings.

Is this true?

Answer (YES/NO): NO